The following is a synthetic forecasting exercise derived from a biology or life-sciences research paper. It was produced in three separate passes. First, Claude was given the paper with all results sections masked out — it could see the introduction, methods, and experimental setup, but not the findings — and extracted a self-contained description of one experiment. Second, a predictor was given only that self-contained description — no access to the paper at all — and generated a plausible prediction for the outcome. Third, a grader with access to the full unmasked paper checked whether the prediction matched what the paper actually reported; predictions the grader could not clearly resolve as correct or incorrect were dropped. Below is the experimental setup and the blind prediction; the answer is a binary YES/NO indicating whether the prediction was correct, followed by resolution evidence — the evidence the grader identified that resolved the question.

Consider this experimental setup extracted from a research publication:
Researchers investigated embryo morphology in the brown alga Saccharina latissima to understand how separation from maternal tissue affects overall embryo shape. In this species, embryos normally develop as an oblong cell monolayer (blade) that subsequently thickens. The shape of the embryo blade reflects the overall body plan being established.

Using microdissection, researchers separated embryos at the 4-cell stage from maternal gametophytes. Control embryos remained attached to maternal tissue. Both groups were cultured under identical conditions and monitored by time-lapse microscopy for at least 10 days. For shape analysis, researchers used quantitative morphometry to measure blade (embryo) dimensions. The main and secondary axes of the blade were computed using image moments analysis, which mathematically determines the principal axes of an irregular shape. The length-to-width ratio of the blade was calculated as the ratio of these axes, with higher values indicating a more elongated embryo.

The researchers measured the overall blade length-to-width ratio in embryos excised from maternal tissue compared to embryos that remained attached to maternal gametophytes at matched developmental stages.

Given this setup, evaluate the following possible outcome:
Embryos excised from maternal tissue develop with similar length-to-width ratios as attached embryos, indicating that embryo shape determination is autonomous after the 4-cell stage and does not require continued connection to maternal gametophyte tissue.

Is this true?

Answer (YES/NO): NO